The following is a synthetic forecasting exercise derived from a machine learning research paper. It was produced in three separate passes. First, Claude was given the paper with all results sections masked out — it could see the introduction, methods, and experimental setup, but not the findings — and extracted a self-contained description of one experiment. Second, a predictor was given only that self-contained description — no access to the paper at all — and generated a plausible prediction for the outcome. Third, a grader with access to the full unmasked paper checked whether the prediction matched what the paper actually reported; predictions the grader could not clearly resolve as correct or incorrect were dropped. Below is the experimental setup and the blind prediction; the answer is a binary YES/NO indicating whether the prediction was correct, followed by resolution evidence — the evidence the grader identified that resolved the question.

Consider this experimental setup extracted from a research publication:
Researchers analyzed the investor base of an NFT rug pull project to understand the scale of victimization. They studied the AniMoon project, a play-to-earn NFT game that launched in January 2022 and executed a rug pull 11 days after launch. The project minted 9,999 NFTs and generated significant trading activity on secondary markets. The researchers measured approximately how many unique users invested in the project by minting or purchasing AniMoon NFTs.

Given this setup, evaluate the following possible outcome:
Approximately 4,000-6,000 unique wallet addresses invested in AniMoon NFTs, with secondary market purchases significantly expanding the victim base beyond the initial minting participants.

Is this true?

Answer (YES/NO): NO